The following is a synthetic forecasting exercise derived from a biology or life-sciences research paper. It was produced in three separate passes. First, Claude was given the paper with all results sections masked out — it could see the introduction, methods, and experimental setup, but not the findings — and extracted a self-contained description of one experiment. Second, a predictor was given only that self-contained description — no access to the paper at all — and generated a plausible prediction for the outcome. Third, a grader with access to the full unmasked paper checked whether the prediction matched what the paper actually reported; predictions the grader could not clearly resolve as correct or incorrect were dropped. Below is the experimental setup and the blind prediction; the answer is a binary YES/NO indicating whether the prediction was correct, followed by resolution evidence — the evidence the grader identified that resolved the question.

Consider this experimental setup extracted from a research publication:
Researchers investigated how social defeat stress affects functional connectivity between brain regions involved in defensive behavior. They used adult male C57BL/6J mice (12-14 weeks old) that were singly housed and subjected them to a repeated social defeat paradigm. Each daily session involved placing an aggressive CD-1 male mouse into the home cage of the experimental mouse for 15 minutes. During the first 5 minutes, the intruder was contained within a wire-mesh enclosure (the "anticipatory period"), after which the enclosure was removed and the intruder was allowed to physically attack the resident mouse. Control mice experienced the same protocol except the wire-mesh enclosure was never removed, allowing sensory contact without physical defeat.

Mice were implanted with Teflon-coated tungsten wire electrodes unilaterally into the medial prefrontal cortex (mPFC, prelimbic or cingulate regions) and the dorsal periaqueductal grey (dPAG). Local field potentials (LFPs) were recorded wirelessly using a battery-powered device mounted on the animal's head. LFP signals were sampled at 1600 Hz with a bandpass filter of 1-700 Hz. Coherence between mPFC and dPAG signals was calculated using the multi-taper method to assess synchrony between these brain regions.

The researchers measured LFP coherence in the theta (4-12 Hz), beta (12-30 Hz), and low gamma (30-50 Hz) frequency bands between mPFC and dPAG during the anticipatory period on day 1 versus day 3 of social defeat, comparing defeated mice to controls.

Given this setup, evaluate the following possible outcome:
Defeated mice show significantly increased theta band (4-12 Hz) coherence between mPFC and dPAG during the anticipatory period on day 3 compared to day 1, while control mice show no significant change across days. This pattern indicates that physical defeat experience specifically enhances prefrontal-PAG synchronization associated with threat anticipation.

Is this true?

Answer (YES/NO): NO